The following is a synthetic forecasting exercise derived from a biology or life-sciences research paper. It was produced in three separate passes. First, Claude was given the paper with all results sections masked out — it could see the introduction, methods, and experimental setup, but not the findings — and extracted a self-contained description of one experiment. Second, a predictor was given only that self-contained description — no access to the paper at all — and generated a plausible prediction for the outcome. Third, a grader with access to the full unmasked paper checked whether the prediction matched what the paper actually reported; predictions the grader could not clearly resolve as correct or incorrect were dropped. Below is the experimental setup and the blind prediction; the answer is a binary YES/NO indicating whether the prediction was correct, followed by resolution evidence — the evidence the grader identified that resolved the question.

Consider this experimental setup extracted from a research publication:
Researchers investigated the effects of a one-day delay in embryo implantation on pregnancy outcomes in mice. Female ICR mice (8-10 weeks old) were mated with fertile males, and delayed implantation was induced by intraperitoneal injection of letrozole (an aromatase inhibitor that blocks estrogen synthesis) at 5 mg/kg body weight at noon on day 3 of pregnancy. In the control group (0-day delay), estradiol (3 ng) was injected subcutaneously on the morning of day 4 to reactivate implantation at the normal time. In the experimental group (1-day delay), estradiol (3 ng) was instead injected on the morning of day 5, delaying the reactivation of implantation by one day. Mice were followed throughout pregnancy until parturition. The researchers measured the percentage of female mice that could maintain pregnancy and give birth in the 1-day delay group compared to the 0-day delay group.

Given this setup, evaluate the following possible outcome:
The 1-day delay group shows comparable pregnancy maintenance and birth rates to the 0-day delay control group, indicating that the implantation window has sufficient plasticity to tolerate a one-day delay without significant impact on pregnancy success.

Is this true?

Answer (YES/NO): NO